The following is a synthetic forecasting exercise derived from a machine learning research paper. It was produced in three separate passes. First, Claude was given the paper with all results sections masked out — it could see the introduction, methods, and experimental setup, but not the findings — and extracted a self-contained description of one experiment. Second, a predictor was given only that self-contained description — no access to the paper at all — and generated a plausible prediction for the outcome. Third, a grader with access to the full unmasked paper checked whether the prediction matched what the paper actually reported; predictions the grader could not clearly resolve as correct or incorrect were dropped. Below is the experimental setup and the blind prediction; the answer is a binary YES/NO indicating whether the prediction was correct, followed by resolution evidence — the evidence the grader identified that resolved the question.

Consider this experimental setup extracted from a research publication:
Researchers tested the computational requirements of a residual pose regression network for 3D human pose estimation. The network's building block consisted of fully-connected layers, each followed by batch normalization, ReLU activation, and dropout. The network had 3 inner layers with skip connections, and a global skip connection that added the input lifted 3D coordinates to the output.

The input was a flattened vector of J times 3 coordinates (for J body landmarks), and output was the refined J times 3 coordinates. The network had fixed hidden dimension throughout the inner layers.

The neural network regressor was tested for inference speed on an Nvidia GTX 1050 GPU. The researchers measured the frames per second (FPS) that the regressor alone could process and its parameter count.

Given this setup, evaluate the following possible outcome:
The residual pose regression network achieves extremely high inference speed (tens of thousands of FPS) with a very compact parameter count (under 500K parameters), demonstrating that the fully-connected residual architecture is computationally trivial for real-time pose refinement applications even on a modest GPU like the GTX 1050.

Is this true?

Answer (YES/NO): NO